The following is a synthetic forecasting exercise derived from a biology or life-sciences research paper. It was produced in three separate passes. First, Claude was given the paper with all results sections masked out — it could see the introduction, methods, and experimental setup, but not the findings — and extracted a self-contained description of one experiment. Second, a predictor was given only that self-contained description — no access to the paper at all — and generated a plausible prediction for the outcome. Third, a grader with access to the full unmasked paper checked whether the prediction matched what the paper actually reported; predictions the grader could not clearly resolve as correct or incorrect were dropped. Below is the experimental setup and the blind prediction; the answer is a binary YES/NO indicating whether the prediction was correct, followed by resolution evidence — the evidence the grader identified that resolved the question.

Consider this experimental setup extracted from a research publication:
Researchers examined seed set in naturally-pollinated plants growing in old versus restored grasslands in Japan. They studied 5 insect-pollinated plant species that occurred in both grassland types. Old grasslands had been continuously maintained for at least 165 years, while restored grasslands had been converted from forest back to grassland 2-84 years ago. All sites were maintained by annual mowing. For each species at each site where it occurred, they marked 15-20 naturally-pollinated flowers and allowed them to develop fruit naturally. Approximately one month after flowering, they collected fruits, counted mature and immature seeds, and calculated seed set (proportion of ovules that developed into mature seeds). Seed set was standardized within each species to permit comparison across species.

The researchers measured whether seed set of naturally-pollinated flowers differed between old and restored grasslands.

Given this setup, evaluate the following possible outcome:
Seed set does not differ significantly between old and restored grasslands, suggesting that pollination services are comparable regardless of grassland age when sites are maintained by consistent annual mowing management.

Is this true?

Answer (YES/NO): NO